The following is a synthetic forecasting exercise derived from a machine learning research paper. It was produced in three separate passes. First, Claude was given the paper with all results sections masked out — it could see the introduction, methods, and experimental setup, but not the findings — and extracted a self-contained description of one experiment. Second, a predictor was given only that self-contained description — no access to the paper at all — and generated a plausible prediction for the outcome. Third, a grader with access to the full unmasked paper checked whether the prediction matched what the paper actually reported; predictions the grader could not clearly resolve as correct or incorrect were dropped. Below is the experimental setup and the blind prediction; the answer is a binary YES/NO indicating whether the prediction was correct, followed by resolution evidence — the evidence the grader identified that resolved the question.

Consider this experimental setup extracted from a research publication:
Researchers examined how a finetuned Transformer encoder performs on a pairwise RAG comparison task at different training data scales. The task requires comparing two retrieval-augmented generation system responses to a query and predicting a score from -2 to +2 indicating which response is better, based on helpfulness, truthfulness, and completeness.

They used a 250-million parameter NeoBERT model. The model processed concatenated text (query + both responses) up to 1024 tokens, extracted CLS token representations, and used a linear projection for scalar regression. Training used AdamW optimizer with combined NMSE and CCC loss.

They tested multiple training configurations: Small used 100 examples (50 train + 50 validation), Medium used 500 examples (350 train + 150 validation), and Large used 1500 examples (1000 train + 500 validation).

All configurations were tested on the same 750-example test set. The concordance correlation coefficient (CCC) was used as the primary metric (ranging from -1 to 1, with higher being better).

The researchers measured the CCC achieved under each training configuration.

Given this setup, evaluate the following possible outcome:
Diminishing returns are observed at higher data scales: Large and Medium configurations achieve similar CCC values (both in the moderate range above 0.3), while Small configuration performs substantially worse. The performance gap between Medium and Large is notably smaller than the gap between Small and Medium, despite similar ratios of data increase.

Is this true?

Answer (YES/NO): NO